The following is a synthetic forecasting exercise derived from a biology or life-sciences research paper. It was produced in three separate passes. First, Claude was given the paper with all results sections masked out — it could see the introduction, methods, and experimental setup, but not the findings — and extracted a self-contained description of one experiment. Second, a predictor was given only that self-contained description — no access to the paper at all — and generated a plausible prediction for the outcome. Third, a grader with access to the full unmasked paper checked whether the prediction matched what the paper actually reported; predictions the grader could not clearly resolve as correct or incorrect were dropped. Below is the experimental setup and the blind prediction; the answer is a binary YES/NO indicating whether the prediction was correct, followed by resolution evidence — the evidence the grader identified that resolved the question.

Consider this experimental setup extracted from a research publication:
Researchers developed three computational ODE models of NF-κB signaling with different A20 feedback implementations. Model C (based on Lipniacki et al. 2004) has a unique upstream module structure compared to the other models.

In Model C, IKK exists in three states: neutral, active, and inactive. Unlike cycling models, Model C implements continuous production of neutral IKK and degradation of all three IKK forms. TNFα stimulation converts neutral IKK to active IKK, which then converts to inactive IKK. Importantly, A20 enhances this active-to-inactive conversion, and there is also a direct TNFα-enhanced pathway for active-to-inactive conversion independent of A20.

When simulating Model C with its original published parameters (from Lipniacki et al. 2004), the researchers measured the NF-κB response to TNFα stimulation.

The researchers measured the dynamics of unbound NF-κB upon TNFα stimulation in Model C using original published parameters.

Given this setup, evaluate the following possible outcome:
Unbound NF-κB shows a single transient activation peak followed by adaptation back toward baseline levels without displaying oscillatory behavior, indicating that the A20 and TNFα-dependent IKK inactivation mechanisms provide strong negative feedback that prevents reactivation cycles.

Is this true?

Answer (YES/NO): NO